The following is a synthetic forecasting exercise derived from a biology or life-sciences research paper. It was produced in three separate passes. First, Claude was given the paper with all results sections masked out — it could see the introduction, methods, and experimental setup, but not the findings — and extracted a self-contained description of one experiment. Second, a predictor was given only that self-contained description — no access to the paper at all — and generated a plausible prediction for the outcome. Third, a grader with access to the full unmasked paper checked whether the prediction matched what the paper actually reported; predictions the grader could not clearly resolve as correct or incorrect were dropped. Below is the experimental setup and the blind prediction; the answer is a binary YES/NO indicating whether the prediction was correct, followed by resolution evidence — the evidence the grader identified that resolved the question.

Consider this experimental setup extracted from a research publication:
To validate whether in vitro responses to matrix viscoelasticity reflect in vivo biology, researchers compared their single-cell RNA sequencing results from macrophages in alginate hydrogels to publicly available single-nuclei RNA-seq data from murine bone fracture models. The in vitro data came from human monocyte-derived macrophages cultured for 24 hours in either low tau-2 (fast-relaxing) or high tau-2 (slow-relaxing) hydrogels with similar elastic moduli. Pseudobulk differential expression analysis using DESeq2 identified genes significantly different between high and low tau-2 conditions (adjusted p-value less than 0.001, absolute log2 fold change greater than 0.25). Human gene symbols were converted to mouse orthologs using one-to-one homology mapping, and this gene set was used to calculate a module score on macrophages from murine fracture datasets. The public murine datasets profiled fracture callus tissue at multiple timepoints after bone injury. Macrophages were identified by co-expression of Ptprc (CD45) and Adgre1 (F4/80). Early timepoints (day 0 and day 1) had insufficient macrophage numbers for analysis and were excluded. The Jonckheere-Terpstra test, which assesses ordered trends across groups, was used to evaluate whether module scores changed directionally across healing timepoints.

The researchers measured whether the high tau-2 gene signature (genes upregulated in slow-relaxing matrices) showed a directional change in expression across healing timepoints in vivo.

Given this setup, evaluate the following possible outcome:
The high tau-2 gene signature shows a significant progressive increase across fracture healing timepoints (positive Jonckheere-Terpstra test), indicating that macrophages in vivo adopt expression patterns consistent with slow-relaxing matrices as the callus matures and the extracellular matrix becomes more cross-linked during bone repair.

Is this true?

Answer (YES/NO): NO